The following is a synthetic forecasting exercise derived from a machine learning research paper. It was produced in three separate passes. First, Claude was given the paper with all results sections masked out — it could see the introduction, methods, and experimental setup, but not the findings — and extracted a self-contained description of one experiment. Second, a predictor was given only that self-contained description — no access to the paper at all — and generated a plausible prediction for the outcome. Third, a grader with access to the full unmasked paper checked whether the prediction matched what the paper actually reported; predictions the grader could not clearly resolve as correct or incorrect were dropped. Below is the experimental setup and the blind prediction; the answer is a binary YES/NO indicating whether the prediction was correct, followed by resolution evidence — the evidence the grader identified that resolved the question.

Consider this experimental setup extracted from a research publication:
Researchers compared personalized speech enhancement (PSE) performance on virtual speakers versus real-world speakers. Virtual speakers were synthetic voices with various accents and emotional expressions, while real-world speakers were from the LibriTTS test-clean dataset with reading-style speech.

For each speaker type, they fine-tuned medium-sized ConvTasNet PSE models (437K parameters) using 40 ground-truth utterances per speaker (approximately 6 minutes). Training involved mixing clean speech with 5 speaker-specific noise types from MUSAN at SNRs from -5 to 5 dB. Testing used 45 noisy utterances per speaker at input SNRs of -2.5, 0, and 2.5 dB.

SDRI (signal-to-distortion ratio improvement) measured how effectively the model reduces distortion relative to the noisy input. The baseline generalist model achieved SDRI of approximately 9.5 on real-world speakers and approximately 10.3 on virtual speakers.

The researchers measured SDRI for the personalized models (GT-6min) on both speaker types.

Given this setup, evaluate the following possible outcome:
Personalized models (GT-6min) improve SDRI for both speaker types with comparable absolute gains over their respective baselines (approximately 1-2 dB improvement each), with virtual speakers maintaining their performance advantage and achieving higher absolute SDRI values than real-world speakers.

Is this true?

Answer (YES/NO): NO